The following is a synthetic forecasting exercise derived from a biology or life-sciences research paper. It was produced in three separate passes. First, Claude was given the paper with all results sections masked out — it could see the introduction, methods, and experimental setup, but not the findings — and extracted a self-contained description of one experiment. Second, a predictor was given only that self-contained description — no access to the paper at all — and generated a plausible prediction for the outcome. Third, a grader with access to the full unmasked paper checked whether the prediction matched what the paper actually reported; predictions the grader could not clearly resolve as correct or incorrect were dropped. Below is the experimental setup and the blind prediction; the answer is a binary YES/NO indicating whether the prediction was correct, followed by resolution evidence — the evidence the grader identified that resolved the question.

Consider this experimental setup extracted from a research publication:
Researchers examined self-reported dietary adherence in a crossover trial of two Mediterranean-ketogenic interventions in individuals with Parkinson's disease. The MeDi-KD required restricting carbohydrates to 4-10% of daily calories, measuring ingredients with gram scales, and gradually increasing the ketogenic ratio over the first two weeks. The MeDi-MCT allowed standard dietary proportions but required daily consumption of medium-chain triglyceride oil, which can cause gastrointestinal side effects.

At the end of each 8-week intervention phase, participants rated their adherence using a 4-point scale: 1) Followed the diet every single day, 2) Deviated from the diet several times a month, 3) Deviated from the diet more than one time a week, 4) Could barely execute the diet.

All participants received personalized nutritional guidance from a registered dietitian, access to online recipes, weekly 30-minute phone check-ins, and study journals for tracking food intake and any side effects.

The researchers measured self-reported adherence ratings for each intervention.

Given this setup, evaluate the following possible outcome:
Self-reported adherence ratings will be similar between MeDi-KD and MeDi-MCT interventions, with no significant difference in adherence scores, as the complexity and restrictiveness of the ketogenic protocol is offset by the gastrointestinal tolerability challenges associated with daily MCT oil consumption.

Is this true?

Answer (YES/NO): YES